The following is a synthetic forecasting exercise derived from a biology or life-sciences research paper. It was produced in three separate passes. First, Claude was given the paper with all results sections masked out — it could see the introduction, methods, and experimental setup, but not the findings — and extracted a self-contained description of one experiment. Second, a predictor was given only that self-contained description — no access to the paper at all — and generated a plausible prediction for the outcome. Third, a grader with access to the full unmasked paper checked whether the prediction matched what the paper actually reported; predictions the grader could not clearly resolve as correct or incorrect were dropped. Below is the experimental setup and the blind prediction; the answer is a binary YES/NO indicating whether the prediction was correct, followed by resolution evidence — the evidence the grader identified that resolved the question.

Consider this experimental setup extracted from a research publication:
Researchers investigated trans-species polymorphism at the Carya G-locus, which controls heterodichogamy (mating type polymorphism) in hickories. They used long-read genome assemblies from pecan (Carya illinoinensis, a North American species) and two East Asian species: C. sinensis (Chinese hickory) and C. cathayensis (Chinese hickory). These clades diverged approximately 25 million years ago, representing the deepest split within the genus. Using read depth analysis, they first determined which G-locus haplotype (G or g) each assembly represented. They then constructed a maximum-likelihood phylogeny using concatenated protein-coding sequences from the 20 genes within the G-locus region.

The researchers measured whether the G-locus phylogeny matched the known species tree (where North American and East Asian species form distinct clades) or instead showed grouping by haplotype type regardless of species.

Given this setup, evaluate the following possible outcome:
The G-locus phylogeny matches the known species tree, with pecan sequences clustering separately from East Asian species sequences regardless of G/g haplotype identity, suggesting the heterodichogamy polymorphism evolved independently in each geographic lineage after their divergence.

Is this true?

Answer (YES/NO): NO